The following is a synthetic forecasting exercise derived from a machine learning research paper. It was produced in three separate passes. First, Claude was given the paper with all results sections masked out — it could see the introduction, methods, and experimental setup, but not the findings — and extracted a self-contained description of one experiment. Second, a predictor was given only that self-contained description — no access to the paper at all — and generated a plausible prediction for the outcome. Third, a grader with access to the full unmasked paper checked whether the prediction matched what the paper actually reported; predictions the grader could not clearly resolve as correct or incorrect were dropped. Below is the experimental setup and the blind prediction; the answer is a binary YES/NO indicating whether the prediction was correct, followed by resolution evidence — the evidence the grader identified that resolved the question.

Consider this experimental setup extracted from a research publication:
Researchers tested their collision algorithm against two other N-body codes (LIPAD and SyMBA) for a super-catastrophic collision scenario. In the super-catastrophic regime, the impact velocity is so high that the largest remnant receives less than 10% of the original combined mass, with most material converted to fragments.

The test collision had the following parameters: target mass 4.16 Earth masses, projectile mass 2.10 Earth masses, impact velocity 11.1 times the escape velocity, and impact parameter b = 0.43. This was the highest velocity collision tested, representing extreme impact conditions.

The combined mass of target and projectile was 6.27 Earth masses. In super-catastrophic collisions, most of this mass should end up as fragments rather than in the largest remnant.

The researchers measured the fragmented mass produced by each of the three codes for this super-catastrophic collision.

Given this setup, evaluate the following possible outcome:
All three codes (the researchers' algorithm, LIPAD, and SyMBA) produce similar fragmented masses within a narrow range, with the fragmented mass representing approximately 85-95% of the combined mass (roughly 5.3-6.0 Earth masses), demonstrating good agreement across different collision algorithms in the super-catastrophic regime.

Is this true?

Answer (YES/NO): NO